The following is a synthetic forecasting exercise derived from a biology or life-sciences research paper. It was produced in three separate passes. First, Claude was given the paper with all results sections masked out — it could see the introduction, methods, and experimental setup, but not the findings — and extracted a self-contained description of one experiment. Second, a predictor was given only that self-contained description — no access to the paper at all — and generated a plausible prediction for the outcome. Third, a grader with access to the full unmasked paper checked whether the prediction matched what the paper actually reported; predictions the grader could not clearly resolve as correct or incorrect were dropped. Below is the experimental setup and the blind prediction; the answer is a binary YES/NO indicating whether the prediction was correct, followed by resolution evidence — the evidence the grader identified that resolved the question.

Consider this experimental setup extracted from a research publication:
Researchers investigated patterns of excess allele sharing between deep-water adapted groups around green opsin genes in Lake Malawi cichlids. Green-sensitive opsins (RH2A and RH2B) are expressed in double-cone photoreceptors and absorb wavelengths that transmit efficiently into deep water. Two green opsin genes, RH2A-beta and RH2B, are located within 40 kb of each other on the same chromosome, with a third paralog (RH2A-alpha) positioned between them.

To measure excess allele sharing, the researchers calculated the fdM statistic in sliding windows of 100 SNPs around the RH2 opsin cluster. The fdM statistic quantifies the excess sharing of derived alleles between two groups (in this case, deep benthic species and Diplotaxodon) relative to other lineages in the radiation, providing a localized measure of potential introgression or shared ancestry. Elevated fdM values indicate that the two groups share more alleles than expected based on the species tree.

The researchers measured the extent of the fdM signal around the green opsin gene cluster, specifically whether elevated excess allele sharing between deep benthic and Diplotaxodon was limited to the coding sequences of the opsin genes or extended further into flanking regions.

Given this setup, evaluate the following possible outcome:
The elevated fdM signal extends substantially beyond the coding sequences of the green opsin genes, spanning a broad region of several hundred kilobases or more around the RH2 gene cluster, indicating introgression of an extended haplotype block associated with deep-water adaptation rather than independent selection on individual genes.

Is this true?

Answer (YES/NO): NO